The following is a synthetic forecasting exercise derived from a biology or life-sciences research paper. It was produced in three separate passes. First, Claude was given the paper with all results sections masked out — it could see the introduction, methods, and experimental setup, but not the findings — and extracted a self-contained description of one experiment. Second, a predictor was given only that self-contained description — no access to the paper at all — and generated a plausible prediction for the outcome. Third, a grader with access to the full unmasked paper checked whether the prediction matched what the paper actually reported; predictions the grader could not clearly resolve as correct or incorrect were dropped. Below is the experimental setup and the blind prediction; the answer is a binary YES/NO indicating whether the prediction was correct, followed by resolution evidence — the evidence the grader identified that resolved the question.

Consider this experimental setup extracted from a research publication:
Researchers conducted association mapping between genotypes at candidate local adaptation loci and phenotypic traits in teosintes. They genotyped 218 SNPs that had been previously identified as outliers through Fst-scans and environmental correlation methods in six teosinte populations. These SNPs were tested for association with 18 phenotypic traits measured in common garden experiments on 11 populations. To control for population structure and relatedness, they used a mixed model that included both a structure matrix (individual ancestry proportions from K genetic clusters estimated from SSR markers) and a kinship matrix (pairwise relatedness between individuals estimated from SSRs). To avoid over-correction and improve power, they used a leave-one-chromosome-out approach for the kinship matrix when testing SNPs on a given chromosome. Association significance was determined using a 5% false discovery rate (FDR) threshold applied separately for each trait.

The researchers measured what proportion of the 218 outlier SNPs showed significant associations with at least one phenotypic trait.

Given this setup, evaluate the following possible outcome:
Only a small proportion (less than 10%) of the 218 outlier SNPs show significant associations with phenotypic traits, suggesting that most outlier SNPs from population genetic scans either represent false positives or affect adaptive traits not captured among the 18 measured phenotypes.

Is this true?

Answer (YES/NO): NO